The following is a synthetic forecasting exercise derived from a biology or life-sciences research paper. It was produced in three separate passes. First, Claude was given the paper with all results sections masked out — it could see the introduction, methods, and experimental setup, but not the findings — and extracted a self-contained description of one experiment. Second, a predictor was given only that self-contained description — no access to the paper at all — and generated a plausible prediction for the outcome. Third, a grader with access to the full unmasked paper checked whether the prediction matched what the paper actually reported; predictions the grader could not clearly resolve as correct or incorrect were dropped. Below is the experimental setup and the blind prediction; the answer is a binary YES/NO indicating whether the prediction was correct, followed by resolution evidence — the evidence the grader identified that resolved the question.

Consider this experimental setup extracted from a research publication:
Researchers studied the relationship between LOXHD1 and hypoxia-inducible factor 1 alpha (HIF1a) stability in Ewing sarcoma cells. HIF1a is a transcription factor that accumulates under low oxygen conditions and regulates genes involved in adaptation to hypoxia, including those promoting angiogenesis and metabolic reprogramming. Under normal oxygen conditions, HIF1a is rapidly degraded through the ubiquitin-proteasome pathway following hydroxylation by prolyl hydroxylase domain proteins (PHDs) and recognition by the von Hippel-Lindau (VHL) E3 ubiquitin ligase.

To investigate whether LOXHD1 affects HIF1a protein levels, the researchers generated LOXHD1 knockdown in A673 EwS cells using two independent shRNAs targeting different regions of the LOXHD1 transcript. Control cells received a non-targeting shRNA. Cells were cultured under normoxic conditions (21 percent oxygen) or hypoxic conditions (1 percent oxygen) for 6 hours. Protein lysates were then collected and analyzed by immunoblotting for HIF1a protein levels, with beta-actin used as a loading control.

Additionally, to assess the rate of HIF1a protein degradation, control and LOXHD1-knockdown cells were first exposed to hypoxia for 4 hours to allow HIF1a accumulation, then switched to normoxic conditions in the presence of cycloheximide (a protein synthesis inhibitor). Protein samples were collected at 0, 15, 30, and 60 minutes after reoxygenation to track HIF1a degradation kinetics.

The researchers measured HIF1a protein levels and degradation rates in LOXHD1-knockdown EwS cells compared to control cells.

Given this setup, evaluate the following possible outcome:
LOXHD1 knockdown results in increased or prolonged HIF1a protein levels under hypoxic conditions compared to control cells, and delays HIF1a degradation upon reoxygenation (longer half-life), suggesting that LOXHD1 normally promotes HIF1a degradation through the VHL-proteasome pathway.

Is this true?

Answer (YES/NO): NO